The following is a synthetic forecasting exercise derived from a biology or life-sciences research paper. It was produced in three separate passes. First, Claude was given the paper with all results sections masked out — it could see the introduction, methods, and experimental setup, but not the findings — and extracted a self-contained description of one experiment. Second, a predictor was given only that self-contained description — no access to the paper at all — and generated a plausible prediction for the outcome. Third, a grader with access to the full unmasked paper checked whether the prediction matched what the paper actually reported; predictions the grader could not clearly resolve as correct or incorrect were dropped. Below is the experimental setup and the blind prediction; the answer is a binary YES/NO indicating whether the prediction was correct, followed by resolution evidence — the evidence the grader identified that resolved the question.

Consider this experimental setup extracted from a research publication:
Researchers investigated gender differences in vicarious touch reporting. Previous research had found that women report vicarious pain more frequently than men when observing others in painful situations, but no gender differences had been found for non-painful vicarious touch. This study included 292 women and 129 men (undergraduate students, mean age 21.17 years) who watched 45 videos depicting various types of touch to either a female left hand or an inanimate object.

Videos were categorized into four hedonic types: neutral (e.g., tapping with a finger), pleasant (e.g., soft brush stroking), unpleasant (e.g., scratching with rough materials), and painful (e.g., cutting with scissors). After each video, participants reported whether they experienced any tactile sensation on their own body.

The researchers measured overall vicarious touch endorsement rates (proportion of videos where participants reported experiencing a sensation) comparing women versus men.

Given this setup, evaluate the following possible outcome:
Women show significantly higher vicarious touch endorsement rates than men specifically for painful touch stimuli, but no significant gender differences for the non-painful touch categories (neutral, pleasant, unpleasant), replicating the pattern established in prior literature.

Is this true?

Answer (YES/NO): NO